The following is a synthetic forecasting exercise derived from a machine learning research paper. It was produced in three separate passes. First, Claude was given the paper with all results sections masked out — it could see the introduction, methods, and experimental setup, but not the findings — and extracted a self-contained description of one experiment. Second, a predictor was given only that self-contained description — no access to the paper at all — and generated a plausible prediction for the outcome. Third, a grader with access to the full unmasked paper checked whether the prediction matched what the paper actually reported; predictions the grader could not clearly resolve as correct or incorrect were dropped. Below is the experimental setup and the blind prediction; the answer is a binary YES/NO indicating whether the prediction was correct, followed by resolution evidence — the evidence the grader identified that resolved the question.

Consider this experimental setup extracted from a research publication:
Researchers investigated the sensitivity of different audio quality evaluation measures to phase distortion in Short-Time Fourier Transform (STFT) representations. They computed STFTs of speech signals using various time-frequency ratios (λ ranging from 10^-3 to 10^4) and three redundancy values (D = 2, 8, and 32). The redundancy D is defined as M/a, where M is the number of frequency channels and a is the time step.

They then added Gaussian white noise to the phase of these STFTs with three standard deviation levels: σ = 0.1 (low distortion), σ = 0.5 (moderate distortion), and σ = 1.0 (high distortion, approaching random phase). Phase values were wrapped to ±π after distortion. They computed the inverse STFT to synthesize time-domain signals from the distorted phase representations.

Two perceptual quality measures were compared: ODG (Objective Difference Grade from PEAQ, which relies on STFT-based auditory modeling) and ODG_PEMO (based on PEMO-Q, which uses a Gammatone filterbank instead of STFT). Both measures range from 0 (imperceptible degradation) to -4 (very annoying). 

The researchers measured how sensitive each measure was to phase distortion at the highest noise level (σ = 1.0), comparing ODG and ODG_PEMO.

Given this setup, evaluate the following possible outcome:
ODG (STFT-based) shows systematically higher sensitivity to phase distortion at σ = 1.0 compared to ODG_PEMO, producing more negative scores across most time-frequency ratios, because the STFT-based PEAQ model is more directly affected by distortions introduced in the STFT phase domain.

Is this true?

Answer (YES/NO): YES